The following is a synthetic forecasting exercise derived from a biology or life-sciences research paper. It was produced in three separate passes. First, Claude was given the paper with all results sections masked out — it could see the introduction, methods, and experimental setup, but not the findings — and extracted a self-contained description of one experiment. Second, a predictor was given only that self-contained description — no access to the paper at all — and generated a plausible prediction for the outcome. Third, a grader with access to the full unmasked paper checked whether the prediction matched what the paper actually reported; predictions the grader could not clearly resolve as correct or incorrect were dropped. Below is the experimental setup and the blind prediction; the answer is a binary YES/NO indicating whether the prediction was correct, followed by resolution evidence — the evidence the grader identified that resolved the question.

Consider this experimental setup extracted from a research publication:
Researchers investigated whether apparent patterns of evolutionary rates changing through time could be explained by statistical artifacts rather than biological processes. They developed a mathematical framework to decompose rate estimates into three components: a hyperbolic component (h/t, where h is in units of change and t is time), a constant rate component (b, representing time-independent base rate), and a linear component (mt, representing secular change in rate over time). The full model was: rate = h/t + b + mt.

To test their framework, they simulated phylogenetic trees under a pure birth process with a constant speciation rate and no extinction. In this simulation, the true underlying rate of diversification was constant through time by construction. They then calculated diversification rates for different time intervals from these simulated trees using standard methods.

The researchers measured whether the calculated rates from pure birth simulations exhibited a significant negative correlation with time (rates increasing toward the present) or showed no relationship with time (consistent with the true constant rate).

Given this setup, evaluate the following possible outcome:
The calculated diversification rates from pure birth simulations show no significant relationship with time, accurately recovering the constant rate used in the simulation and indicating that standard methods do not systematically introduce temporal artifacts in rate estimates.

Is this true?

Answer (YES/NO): YES